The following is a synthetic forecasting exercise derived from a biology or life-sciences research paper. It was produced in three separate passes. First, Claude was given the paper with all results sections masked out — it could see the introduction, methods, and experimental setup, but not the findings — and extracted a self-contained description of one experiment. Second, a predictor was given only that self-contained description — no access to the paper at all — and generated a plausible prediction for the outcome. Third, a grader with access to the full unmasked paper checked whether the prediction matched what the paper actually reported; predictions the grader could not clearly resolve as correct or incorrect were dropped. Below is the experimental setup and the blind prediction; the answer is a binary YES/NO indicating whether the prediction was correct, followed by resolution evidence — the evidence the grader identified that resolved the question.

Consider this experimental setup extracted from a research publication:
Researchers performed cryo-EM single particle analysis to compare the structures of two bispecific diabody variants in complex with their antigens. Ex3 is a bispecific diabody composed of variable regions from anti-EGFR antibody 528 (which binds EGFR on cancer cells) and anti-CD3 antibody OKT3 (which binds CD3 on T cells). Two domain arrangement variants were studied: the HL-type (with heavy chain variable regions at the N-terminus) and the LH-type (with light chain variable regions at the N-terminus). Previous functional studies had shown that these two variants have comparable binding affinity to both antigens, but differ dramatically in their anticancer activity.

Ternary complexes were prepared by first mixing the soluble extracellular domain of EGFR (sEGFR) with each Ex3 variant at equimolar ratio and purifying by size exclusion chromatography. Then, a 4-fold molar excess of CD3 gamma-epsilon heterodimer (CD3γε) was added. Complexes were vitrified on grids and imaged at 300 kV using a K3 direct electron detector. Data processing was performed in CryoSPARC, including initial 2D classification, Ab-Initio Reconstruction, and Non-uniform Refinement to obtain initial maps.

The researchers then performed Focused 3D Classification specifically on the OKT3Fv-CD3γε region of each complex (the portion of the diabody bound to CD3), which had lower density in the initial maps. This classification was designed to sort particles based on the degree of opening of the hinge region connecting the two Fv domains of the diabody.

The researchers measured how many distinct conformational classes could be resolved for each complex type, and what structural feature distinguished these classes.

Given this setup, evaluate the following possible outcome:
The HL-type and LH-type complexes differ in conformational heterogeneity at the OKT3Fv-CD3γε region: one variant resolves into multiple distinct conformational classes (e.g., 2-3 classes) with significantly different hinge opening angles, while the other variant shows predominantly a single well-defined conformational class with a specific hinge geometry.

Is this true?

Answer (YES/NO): NO